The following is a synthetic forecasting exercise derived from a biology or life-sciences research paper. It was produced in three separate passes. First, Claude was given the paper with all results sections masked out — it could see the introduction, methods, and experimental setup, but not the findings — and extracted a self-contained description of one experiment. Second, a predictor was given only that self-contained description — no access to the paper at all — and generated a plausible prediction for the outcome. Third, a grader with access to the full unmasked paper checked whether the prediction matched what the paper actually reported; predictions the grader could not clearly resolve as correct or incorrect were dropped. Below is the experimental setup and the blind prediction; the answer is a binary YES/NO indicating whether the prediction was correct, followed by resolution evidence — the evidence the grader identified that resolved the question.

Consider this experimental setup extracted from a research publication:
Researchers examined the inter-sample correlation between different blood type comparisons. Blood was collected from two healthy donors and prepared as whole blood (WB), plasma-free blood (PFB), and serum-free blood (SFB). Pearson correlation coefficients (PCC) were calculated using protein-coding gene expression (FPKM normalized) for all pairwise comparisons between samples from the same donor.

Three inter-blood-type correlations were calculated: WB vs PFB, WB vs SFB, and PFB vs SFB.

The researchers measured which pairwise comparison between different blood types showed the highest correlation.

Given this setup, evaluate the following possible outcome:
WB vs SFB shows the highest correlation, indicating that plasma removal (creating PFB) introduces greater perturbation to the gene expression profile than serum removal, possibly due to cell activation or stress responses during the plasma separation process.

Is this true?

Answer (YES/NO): NO